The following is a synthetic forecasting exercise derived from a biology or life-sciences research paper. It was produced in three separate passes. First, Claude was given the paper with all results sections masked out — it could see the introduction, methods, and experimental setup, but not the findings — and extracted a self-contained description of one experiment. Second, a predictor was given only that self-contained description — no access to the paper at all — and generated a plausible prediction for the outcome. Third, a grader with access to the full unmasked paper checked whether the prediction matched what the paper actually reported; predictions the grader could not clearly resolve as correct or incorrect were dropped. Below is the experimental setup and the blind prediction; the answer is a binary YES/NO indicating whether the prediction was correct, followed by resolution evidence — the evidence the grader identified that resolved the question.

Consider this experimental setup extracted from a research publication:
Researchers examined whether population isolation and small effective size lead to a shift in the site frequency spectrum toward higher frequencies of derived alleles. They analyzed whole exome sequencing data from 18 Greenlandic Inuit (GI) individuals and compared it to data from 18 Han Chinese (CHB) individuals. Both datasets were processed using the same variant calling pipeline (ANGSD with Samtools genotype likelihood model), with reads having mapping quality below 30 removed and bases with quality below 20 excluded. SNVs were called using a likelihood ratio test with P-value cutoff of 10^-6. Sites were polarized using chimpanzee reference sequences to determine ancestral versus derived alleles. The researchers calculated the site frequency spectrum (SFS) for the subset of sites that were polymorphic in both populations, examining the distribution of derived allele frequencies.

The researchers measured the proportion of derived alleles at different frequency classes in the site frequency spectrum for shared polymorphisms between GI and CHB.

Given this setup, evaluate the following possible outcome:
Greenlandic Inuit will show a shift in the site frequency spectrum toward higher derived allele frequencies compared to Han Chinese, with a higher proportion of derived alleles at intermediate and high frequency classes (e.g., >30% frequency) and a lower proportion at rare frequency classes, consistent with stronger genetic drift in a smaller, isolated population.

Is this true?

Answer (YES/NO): YES